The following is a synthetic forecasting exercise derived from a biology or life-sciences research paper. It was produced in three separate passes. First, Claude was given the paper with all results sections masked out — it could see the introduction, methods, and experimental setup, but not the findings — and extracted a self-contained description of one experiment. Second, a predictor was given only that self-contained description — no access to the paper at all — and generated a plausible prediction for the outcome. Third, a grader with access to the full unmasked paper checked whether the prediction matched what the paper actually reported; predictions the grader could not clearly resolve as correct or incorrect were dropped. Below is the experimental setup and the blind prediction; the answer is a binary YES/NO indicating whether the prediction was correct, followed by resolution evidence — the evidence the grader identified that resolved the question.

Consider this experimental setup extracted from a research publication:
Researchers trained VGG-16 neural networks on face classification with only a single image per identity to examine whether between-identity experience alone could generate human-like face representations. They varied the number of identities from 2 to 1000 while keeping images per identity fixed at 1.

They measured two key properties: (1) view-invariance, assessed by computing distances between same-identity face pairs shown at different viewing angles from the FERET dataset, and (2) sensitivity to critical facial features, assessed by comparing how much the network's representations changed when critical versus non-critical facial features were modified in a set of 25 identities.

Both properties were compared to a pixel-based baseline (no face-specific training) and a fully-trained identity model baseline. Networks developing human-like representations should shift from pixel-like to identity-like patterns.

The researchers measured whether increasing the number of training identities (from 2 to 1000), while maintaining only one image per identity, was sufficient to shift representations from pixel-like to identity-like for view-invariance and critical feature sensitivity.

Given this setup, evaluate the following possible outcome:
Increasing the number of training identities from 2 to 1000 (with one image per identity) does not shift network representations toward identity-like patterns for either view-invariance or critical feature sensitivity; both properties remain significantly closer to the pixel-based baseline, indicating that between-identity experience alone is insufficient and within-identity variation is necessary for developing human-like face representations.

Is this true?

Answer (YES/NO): YES